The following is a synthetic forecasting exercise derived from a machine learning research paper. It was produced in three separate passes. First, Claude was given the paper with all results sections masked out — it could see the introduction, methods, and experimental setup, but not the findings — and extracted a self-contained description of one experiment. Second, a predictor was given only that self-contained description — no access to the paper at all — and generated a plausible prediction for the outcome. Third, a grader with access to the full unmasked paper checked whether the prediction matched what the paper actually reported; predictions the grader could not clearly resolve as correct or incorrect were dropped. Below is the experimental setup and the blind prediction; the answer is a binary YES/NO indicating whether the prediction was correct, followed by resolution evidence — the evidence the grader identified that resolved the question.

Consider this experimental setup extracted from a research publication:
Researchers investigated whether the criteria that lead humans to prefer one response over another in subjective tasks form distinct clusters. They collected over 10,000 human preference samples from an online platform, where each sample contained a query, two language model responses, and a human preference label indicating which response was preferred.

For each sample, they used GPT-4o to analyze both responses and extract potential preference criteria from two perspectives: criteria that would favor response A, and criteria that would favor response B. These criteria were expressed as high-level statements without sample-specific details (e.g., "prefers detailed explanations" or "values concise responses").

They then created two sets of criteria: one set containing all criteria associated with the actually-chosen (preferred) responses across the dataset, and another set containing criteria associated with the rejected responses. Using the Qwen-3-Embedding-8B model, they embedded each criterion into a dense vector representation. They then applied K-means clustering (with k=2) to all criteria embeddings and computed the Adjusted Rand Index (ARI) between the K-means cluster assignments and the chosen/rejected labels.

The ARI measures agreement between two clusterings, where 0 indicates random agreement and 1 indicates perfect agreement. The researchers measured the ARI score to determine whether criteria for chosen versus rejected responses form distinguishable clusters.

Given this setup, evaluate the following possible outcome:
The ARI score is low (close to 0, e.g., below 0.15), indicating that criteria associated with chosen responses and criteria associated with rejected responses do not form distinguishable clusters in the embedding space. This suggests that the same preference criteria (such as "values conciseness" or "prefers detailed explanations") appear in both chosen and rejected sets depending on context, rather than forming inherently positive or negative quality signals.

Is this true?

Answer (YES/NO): YES